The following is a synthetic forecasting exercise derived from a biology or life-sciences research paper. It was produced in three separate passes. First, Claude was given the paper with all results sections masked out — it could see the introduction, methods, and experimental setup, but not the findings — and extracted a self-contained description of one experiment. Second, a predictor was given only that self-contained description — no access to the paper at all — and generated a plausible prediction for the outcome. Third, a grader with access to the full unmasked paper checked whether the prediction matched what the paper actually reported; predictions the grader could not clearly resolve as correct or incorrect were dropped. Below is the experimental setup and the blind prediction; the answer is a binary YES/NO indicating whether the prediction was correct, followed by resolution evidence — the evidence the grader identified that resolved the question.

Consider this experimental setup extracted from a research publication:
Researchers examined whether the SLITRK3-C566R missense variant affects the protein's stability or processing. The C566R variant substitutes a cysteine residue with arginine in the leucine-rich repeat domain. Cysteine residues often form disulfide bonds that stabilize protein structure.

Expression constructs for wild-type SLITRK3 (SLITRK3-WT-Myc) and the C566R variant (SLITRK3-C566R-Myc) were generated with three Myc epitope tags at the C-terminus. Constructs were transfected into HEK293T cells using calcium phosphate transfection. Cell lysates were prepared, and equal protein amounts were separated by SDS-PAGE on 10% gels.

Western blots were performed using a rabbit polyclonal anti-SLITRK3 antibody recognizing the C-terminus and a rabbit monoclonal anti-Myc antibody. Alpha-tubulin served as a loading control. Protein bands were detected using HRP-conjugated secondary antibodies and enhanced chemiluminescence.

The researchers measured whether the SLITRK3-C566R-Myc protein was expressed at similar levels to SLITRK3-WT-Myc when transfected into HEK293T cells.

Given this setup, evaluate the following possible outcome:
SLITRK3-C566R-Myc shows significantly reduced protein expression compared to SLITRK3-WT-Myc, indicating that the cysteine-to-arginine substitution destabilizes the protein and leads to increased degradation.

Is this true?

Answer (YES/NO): NO